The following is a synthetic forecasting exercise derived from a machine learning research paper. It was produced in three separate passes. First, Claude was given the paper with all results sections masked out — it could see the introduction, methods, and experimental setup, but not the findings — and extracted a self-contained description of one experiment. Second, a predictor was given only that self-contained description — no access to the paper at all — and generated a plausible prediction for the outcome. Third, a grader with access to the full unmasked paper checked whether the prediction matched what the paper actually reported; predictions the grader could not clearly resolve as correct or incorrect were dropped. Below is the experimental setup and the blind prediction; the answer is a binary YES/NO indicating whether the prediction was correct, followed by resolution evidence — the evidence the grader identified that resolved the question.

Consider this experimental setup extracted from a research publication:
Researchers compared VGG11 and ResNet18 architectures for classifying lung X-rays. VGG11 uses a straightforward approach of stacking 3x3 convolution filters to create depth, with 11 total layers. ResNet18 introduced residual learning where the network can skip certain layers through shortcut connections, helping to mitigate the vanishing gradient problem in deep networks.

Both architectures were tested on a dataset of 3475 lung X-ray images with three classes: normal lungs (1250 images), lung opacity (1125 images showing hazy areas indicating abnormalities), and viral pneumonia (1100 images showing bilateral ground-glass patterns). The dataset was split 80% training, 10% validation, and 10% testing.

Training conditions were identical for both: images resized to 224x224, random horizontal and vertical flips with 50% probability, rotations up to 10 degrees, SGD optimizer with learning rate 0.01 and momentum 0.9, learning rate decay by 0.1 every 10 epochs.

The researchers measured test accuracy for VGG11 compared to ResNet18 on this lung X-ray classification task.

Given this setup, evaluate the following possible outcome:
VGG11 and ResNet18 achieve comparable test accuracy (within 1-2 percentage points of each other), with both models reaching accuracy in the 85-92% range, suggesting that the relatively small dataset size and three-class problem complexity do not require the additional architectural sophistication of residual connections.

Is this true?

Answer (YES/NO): YES